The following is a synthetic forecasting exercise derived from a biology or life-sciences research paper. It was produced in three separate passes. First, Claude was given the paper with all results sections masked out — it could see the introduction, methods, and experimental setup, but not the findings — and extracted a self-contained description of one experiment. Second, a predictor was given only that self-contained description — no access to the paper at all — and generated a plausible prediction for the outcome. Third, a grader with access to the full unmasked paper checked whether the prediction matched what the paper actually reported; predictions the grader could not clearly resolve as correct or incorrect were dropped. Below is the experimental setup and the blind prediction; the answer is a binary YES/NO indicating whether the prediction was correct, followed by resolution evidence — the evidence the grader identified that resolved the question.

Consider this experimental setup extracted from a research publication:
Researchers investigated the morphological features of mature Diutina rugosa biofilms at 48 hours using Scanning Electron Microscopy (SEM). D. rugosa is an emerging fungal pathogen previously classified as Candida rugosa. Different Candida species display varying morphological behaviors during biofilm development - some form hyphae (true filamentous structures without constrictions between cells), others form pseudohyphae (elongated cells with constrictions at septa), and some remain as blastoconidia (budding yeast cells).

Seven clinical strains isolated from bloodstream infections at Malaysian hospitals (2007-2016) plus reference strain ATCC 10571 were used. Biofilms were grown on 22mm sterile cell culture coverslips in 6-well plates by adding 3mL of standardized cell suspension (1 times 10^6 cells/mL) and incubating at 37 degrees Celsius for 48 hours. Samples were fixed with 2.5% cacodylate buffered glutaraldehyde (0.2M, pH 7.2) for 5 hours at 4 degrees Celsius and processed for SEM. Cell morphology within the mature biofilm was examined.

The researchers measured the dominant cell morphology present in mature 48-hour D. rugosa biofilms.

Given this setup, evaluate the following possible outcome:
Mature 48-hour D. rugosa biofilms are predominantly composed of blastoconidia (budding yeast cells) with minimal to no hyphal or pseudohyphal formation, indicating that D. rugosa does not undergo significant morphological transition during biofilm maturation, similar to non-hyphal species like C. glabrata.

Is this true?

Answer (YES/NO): NO